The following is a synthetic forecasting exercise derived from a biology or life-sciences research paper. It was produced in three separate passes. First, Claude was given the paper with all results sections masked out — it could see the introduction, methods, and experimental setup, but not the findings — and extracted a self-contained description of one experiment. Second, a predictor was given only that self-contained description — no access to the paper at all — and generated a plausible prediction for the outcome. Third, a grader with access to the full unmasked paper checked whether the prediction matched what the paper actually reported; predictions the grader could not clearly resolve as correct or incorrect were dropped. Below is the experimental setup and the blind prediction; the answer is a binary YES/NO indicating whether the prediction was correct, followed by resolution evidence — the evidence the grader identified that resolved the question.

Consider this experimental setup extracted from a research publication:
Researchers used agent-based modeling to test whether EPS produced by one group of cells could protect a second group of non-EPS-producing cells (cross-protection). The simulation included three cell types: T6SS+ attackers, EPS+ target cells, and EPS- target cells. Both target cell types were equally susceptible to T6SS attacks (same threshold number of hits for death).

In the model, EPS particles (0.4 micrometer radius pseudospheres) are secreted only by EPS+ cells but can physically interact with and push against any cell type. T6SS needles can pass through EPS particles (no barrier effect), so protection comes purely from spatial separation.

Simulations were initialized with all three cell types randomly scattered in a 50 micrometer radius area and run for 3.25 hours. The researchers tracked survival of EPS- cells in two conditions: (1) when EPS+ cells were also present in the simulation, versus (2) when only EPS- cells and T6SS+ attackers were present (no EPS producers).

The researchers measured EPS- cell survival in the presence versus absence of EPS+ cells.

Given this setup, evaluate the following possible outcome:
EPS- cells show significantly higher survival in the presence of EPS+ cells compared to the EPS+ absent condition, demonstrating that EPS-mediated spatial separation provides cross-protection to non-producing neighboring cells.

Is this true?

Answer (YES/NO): YES